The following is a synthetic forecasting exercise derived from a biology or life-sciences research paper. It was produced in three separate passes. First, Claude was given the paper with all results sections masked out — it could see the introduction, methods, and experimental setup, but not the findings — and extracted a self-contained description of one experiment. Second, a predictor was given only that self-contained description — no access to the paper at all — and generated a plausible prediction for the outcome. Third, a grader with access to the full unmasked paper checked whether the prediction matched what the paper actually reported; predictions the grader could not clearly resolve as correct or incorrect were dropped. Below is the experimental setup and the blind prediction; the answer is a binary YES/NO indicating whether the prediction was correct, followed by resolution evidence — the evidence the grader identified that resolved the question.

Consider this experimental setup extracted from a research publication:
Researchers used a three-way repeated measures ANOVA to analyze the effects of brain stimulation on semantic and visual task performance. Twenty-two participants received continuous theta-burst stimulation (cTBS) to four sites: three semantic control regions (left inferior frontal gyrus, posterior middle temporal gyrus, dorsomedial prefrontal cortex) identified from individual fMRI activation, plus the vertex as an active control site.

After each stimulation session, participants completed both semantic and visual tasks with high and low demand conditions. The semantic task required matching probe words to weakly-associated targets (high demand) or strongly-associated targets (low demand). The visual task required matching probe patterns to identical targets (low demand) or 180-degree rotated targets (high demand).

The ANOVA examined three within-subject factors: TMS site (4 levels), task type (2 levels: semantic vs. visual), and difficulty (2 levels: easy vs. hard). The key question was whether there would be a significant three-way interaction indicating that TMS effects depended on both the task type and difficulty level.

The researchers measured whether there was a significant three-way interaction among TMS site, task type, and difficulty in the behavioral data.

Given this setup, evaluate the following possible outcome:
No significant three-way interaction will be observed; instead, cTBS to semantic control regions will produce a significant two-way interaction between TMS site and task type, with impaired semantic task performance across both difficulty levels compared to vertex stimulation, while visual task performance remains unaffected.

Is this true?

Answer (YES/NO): NO